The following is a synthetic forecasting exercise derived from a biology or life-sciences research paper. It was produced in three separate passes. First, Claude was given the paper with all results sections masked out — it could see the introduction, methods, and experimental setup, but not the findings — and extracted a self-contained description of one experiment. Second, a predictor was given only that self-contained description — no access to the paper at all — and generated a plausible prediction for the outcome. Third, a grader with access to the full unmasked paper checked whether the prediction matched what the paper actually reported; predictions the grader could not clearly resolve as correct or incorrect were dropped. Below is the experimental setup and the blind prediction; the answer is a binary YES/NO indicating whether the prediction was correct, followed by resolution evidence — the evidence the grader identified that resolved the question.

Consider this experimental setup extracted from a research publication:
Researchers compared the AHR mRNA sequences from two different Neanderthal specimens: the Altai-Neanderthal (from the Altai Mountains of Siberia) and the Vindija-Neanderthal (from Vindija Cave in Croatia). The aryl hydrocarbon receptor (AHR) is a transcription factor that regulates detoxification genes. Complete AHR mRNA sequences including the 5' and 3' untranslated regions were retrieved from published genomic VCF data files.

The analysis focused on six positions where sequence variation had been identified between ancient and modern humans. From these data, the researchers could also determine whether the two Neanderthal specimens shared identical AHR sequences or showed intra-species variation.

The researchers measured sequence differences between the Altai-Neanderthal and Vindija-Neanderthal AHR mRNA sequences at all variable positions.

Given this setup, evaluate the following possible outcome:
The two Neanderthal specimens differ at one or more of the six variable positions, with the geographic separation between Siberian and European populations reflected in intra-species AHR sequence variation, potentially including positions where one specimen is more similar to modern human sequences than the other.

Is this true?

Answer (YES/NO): YES